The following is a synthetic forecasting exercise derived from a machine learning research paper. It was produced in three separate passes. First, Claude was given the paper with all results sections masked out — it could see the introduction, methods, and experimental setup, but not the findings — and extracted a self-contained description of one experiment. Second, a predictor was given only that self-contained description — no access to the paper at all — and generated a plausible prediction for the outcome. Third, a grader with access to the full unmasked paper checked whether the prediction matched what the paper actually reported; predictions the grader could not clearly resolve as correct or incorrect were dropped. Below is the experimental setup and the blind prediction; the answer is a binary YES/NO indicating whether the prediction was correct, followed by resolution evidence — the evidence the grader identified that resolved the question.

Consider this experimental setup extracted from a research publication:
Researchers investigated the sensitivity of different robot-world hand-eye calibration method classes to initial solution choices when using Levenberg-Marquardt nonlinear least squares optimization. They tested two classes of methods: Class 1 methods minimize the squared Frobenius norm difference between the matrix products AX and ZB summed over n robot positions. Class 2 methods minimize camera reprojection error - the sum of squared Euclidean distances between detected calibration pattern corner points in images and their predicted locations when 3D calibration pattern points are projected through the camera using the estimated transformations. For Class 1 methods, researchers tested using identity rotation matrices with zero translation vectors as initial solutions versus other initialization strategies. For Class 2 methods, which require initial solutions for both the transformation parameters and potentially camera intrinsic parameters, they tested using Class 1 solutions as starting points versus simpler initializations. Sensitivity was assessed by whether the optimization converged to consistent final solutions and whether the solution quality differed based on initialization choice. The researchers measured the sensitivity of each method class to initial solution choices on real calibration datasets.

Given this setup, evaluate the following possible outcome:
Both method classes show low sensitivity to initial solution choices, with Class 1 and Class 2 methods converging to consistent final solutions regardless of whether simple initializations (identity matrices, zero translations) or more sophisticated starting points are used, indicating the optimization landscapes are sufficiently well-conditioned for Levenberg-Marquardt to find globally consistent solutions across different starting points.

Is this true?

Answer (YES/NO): NO